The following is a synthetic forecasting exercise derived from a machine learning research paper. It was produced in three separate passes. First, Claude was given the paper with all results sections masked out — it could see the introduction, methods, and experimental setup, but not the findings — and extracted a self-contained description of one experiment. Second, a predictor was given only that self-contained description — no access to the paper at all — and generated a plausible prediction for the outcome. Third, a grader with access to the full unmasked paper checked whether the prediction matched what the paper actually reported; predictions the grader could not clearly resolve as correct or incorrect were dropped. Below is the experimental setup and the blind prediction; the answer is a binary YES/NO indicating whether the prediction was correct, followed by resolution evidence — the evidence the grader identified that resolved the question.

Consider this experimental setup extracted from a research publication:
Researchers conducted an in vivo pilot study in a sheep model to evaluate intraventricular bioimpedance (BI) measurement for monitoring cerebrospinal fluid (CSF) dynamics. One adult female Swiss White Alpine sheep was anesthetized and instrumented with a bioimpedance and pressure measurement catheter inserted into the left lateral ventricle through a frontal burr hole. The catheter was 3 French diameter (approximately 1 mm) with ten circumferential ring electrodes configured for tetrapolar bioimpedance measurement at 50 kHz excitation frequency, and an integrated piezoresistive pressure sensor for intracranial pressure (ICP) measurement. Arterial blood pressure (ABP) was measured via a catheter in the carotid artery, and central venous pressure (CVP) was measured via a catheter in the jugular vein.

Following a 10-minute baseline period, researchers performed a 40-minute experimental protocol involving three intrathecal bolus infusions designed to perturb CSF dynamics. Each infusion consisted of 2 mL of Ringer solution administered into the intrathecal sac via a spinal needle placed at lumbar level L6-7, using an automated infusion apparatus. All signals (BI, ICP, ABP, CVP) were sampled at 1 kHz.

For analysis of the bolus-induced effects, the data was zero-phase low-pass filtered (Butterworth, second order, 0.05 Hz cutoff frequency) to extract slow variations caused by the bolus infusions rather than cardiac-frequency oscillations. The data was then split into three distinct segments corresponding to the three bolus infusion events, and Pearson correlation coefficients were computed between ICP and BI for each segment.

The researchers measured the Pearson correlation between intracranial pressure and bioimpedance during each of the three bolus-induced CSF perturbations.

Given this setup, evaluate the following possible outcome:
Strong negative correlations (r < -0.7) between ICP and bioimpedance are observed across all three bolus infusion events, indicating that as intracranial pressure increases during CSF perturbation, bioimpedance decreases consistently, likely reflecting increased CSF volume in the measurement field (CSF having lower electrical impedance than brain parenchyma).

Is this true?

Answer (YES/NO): NO